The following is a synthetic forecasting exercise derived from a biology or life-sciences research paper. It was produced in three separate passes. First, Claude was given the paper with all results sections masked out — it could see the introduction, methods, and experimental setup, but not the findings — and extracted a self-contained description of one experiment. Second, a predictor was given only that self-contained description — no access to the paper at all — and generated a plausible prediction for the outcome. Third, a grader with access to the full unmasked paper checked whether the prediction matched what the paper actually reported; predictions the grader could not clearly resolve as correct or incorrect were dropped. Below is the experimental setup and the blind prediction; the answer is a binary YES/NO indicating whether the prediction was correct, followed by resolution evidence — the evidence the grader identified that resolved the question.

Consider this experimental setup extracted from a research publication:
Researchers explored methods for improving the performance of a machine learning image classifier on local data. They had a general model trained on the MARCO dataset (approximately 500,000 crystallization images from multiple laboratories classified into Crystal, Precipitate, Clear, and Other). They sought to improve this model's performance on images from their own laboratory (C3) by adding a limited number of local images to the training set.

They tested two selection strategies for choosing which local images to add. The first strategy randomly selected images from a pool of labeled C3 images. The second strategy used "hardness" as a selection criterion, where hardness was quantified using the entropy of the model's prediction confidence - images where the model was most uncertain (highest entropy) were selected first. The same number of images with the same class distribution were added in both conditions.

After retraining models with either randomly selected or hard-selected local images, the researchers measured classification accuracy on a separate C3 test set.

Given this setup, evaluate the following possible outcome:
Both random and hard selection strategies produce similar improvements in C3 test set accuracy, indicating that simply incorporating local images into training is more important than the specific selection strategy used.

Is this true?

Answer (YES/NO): YES